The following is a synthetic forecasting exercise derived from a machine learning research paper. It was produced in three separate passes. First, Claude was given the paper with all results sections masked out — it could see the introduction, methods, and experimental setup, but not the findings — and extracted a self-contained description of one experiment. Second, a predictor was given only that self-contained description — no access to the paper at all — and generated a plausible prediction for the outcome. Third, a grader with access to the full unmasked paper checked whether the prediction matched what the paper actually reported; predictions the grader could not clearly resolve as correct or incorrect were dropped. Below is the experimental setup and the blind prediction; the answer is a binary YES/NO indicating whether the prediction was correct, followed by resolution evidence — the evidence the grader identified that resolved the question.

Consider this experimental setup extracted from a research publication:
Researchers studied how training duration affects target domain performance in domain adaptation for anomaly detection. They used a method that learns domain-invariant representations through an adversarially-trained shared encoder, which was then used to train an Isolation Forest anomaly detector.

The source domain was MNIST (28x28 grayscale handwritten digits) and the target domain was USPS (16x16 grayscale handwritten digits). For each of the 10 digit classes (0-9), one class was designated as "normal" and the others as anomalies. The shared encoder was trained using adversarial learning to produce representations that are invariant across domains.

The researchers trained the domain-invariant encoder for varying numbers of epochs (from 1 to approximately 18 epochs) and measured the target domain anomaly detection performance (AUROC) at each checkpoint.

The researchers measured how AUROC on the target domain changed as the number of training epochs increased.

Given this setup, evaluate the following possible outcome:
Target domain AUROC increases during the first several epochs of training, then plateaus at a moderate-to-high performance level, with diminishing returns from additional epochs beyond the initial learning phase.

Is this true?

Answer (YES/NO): NO